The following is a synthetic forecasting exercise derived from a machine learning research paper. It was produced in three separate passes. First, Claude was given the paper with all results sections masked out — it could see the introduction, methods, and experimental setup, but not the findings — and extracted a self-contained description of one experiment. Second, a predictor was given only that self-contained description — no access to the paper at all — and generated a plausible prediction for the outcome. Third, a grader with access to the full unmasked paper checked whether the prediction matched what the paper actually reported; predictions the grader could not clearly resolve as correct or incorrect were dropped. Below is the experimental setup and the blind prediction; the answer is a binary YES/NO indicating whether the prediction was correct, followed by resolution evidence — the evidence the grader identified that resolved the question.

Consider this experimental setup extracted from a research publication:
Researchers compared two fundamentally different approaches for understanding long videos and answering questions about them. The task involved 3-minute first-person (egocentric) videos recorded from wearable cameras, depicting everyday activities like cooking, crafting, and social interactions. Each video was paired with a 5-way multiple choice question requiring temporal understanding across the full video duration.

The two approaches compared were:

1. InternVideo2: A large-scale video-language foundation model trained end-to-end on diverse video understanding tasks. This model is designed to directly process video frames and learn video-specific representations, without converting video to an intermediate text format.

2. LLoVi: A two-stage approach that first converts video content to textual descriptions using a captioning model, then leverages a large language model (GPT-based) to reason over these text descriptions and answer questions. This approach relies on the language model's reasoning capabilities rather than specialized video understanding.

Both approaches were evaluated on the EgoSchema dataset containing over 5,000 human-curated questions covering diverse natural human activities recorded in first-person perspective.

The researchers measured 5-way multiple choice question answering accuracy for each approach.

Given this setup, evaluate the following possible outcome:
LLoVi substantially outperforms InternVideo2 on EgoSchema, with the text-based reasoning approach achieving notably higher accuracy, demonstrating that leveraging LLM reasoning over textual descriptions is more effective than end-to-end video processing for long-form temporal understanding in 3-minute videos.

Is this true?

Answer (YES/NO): YES